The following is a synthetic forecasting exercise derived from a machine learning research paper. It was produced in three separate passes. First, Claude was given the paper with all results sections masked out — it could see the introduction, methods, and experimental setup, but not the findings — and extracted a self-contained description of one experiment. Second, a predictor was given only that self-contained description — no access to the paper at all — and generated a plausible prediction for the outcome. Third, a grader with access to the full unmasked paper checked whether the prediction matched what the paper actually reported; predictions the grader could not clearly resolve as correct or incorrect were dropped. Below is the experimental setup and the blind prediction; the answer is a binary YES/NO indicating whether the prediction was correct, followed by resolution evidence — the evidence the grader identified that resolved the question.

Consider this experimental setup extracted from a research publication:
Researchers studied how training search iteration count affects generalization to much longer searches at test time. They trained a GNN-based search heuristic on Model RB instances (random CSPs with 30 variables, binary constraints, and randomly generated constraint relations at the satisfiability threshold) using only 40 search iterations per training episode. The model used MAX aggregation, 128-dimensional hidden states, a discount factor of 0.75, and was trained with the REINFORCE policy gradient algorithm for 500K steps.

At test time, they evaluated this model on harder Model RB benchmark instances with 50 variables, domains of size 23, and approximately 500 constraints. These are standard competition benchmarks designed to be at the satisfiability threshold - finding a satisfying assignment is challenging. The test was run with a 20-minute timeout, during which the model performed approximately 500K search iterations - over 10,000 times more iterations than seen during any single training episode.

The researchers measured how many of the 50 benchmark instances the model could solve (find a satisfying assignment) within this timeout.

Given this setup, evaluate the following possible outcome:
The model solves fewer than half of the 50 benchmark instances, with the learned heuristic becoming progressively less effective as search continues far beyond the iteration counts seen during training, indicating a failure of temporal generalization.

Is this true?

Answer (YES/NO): NO